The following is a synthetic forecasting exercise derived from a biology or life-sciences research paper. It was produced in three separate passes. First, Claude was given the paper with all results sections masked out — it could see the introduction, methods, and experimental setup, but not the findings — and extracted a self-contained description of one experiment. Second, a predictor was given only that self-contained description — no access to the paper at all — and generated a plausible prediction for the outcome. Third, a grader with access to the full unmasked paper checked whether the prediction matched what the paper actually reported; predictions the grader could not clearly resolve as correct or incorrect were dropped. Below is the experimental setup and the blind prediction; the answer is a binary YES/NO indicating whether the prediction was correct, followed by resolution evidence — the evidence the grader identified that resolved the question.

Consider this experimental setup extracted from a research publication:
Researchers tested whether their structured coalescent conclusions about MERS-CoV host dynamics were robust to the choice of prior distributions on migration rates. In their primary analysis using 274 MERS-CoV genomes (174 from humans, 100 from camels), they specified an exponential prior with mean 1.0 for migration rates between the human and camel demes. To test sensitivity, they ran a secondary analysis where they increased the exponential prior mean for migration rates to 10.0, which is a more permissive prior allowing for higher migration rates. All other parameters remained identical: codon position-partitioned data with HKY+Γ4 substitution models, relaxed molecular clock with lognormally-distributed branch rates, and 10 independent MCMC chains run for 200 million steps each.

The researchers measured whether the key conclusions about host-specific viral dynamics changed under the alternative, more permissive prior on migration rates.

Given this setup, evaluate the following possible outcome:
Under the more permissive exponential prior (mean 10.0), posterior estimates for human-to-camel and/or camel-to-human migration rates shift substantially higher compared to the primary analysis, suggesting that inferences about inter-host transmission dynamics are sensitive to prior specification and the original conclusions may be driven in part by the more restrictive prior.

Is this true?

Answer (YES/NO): NO